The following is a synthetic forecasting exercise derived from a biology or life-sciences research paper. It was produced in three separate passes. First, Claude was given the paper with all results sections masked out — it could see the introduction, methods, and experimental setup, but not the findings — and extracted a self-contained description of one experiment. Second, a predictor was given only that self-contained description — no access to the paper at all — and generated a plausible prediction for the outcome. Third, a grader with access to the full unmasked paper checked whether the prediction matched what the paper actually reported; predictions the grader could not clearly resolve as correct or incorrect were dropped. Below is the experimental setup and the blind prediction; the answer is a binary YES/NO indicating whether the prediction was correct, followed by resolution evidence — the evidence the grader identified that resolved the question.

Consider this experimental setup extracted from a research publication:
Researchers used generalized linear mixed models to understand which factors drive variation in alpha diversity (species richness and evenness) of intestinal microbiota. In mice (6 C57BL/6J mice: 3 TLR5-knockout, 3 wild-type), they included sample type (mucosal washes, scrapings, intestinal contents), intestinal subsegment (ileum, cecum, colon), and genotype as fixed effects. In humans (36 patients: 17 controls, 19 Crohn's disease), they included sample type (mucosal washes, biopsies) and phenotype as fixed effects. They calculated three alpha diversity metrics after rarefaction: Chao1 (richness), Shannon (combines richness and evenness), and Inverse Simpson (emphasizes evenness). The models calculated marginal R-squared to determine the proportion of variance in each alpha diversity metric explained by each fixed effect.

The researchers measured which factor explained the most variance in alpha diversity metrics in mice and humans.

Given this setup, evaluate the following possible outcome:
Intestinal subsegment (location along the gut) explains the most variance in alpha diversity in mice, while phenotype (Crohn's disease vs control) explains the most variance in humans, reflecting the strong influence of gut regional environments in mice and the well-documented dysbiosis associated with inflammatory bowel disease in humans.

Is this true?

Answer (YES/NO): YES